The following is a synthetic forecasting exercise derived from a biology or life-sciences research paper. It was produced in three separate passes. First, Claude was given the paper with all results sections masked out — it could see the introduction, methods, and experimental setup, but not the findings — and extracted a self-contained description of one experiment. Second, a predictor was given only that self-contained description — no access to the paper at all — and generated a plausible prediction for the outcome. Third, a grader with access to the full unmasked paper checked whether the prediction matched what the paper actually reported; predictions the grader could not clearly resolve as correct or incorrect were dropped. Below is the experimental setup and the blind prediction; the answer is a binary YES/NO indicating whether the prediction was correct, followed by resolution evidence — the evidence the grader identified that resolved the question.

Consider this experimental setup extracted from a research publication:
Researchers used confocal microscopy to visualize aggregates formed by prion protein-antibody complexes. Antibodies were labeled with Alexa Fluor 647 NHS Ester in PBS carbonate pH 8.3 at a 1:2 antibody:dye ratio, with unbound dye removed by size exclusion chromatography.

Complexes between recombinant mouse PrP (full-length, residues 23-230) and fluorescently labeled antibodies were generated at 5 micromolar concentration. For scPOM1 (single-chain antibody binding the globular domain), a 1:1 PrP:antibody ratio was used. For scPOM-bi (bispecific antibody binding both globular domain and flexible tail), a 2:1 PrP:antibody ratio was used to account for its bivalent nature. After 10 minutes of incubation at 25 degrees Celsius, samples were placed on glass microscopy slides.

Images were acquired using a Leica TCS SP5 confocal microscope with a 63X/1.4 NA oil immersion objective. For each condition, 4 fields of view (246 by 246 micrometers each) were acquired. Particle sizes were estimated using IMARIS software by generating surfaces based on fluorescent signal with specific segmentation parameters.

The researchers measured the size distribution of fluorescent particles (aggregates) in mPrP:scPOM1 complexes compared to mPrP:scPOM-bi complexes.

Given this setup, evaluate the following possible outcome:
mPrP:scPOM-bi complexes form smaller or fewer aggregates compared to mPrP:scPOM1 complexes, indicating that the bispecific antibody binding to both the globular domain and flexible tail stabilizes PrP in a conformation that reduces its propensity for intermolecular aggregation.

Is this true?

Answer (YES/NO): NO